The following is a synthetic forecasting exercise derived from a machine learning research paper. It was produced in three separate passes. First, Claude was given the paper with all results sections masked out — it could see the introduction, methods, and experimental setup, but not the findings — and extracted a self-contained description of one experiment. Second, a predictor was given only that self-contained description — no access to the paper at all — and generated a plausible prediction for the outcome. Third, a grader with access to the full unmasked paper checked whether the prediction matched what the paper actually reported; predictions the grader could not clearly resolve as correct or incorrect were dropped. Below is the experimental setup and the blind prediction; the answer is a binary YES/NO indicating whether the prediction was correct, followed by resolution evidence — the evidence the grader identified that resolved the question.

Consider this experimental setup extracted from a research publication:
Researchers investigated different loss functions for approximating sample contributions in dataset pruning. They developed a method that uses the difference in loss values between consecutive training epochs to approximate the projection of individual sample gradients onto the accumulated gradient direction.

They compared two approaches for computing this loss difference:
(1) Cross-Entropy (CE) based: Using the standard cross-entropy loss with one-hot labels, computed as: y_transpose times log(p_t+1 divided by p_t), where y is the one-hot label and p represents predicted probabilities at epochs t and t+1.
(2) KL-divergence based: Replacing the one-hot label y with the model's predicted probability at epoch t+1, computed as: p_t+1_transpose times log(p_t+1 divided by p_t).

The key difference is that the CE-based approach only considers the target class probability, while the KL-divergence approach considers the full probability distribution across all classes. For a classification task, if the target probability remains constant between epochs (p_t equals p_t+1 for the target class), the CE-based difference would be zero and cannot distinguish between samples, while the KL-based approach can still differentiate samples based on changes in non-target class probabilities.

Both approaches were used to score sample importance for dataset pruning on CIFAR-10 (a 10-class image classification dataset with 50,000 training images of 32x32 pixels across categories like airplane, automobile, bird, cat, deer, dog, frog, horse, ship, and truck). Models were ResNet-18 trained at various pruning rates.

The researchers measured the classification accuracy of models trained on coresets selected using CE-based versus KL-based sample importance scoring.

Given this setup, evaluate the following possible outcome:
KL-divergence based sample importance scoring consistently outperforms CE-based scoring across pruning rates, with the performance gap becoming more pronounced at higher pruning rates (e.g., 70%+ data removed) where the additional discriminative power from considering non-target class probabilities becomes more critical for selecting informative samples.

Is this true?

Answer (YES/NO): NO